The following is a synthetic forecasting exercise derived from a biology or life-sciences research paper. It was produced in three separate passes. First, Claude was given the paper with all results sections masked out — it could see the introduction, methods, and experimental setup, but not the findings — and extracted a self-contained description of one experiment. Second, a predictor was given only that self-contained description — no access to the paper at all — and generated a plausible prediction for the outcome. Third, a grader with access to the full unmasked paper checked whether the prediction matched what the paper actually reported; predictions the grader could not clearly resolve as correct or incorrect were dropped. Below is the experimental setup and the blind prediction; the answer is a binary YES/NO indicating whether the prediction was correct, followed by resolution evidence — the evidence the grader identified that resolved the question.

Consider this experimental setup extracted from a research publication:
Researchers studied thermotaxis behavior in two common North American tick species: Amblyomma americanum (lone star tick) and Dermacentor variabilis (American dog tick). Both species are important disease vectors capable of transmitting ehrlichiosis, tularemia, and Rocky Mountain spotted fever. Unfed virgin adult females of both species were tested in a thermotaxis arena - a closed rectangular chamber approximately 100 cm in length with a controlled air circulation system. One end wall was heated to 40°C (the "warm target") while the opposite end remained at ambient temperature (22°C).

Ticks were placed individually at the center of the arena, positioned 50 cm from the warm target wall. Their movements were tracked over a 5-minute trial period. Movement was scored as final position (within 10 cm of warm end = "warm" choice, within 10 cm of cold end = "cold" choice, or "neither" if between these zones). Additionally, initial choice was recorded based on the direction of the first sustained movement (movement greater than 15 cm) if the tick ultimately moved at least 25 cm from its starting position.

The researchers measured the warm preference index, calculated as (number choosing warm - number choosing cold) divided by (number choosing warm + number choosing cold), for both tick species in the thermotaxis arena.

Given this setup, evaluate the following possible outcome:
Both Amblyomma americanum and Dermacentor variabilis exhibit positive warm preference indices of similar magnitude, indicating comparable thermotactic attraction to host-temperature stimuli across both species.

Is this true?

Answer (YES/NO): YES